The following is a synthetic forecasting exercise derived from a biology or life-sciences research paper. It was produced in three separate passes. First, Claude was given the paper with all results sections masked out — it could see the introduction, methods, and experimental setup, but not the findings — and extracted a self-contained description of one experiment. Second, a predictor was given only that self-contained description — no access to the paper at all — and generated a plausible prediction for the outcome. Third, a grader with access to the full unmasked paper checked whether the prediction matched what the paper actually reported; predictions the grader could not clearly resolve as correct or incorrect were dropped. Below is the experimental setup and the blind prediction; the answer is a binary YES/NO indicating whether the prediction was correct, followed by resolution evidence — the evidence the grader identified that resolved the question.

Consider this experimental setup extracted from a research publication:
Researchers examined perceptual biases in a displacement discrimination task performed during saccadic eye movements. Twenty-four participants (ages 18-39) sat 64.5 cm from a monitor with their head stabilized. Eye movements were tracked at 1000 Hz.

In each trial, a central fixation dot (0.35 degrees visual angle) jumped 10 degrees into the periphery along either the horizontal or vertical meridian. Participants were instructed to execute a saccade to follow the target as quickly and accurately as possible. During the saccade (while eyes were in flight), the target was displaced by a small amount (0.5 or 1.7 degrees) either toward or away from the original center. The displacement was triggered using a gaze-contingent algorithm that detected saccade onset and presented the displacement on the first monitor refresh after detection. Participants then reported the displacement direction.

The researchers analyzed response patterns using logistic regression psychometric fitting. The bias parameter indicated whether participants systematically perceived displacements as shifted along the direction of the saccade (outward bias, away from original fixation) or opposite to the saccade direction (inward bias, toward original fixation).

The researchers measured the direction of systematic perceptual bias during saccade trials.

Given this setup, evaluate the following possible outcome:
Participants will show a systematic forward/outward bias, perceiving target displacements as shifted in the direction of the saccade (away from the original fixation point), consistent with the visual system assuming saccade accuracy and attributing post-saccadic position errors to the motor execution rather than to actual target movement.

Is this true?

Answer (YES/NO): YES